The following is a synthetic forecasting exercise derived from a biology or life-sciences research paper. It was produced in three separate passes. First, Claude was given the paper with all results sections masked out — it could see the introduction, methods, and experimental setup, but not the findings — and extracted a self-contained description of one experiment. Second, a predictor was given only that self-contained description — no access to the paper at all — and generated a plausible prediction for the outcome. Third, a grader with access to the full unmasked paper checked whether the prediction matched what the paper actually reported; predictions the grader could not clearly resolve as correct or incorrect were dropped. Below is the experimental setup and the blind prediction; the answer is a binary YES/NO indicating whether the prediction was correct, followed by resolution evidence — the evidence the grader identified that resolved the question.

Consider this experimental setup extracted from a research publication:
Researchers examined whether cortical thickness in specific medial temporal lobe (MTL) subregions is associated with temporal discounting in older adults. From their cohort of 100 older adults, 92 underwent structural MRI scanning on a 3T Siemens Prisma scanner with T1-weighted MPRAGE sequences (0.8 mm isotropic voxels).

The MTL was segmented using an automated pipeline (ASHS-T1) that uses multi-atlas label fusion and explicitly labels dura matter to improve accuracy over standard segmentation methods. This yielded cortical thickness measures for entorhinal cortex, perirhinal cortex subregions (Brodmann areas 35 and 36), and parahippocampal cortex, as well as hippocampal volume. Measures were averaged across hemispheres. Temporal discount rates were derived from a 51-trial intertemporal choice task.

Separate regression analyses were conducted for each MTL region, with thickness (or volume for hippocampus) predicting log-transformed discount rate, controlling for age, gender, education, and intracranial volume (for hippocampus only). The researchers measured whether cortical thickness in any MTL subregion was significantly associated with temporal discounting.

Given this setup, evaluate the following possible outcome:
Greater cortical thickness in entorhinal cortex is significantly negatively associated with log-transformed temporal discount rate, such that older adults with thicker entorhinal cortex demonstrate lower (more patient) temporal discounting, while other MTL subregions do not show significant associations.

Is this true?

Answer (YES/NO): YES